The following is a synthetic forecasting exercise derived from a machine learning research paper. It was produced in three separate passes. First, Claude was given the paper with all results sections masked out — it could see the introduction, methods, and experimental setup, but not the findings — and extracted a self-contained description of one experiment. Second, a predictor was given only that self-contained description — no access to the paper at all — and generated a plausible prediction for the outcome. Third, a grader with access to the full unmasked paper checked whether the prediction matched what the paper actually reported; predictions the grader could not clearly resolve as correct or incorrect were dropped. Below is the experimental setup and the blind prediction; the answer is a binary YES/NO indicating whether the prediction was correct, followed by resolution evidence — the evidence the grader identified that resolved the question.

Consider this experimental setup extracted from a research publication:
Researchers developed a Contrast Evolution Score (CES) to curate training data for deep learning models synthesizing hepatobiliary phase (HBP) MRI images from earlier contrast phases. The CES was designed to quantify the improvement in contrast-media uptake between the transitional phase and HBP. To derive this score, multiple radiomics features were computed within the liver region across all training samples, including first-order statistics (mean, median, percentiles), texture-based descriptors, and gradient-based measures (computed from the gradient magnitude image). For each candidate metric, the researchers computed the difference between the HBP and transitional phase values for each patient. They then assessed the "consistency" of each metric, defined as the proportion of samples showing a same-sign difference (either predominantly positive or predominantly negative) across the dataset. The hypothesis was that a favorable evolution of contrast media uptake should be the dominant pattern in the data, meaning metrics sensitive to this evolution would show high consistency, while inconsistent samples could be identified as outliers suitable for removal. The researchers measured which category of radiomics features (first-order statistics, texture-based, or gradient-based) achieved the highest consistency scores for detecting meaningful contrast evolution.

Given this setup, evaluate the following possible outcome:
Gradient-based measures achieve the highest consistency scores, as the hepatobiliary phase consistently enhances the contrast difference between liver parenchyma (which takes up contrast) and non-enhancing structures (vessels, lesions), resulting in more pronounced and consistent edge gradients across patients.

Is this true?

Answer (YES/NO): YES